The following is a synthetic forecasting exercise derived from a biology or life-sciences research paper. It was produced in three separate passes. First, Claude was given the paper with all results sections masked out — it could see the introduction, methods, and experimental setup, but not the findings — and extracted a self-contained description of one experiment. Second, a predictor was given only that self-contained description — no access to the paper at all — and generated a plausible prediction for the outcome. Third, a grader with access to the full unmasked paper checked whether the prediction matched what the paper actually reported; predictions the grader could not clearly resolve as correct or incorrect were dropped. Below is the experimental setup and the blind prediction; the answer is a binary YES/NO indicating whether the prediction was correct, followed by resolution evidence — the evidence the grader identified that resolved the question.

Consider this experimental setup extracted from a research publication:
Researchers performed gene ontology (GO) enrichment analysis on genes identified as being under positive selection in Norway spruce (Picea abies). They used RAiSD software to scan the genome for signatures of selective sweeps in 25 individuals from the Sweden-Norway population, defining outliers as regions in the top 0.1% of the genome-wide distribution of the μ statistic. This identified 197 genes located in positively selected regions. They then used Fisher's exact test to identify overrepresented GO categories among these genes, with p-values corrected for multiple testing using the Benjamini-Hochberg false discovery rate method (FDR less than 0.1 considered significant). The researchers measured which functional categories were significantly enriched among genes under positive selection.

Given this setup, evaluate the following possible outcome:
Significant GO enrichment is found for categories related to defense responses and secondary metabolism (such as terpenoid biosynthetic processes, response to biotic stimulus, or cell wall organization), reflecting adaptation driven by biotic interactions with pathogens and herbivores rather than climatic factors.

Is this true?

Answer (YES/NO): NO